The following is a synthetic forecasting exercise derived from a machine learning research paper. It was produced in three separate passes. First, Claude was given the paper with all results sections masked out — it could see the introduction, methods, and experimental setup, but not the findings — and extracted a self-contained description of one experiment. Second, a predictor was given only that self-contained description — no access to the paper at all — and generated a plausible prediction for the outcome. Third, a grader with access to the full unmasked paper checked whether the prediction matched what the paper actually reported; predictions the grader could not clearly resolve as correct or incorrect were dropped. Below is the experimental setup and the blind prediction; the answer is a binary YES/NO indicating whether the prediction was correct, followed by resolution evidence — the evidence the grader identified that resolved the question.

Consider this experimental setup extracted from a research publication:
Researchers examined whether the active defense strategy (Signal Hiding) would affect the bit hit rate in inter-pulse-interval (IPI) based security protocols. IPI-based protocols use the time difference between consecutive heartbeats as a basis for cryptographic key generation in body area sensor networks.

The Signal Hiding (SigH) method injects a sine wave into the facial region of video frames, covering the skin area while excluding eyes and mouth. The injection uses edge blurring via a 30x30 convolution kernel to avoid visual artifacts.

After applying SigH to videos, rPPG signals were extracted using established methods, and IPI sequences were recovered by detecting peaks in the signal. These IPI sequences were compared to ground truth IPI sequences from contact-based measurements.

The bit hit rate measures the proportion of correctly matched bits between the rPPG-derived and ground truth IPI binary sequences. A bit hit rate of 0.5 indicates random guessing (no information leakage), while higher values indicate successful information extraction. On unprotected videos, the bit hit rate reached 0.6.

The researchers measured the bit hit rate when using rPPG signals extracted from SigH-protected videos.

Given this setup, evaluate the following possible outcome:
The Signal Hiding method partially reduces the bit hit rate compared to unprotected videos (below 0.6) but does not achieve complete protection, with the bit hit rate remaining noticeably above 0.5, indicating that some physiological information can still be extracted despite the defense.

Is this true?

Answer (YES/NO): NO